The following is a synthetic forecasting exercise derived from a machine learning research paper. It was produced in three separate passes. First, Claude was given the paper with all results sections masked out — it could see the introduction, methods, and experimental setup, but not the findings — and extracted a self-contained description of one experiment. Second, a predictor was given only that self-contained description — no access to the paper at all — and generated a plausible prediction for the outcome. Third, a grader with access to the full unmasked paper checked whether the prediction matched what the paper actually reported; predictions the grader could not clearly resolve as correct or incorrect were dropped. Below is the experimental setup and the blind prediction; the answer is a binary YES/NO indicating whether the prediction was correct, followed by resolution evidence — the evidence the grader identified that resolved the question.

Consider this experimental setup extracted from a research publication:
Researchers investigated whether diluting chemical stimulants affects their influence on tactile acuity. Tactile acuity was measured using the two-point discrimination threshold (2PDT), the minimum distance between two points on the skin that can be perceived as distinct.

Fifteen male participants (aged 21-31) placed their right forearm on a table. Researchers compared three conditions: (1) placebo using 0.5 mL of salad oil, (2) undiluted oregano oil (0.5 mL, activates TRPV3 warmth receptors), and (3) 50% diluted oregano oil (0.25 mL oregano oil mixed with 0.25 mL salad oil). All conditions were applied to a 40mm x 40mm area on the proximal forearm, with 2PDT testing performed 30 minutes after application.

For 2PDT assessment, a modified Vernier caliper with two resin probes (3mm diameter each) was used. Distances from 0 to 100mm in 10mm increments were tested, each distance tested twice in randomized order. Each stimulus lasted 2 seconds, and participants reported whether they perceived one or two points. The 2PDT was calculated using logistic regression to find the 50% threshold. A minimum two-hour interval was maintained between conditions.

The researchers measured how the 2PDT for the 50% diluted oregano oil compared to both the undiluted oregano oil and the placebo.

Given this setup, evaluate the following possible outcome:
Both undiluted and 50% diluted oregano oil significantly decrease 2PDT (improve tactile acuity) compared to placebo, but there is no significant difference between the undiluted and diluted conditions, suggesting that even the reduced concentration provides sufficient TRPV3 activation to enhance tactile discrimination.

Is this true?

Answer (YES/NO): NO